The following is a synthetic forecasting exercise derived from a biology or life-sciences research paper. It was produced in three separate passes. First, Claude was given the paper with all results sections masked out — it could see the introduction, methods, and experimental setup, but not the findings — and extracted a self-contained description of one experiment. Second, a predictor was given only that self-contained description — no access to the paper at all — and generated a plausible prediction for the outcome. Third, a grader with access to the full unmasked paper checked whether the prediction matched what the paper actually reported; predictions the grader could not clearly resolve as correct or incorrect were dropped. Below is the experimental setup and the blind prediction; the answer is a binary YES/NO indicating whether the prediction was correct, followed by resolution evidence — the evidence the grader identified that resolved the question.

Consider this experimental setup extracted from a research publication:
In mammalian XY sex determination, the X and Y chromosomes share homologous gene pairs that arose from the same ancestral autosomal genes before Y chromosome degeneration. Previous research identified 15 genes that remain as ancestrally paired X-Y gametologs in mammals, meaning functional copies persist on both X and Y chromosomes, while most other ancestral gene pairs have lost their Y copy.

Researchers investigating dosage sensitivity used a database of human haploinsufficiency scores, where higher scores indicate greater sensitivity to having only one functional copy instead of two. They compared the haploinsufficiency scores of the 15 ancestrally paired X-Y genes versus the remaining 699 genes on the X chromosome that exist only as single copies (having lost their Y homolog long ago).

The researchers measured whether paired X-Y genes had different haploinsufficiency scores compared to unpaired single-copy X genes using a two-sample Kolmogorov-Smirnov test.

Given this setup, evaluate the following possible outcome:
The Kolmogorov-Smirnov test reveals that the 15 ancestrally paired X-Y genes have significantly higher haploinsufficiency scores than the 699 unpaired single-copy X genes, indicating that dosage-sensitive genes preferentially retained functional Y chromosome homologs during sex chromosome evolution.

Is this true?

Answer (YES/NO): YES